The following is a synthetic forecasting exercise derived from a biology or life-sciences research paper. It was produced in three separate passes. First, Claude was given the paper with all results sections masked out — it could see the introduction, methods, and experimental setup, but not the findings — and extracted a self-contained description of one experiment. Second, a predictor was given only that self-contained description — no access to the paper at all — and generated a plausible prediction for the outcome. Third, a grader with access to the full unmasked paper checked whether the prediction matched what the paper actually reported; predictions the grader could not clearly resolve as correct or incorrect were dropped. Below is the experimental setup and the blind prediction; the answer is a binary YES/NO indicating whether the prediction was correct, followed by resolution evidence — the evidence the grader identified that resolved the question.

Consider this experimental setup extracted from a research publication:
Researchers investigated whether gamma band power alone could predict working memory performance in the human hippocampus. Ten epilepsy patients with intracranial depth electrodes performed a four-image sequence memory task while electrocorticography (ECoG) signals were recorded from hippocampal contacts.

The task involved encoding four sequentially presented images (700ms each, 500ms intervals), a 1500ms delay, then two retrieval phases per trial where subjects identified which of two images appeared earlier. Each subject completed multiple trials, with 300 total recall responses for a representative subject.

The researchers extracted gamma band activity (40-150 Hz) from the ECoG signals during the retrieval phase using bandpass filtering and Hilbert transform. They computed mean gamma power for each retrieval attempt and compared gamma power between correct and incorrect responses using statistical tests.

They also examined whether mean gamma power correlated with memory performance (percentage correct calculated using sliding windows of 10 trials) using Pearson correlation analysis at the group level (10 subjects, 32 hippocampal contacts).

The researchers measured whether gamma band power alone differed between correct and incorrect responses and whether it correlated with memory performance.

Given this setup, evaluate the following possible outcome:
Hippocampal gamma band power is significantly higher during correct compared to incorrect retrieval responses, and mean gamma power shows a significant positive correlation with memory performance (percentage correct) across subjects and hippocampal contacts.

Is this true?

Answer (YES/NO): NO